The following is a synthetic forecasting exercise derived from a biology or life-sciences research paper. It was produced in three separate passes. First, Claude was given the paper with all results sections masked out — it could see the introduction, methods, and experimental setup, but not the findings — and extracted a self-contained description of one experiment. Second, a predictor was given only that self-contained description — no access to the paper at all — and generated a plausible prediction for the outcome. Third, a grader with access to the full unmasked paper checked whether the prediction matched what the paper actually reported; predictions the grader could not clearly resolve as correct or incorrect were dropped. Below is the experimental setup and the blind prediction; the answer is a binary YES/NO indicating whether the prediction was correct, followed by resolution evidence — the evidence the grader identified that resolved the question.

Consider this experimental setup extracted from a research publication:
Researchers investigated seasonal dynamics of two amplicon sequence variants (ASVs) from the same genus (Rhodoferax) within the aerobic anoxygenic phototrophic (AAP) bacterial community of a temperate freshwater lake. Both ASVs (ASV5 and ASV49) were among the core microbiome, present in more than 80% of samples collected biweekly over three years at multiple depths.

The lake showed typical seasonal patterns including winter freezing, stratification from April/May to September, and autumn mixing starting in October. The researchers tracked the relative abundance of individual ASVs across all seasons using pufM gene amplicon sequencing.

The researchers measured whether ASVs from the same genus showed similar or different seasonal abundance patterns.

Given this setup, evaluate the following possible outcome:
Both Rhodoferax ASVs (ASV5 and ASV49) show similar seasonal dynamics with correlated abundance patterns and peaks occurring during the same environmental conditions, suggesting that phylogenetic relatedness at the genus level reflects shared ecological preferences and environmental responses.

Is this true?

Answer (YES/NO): NO